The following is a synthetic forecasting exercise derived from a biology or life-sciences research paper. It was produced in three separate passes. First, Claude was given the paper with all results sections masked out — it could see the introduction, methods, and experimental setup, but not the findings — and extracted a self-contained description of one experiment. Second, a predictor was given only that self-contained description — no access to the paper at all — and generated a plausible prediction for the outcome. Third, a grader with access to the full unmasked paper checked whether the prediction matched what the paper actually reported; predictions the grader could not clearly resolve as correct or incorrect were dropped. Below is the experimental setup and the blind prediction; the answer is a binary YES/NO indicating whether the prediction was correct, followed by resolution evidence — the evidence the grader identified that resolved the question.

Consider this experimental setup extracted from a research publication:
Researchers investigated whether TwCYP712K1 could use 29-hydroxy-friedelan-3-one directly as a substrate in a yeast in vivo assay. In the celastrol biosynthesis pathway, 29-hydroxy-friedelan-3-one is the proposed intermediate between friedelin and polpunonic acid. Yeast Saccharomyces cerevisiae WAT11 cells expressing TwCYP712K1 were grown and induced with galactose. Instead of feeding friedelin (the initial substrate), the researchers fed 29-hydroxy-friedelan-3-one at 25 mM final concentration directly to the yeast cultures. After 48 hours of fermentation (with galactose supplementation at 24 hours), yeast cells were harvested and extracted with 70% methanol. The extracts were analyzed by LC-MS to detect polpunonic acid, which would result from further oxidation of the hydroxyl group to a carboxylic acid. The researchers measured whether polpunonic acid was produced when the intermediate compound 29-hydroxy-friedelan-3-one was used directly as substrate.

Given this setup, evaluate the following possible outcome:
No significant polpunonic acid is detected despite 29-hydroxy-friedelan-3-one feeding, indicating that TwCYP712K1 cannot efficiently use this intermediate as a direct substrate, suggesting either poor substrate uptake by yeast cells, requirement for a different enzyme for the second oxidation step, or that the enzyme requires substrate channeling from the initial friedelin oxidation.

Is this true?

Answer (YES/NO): NO